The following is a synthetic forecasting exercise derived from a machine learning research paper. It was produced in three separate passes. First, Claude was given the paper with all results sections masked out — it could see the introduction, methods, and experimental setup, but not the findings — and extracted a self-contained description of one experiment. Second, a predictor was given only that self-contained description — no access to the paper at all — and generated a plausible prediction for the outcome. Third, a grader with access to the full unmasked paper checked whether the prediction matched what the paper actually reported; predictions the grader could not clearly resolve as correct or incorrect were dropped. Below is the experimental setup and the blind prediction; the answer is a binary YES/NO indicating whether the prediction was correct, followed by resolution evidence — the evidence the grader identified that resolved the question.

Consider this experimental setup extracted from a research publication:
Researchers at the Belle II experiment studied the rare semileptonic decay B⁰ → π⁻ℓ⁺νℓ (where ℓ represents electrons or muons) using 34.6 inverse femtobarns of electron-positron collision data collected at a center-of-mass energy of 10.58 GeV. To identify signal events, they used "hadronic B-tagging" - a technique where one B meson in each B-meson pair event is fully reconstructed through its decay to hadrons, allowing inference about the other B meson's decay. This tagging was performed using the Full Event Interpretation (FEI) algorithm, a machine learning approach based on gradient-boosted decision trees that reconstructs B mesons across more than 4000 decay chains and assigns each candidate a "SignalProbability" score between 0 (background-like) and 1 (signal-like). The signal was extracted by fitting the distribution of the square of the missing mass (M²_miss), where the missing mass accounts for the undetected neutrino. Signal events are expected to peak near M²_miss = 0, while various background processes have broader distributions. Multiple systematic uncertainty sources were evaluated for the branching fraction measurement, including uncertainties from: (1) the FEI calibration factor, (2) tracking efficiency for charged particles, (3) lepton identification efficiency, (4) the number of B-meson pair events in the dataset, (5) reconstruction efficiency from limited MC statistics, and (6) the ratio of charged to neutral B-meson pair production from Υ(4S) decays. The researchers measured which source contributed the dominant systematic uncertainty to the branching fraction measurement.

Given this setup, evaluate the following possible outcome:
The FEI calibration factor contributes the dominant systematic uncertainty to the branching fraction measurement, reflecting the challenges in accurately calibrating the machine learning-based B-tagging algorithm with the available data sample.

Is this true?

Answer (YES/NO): YES